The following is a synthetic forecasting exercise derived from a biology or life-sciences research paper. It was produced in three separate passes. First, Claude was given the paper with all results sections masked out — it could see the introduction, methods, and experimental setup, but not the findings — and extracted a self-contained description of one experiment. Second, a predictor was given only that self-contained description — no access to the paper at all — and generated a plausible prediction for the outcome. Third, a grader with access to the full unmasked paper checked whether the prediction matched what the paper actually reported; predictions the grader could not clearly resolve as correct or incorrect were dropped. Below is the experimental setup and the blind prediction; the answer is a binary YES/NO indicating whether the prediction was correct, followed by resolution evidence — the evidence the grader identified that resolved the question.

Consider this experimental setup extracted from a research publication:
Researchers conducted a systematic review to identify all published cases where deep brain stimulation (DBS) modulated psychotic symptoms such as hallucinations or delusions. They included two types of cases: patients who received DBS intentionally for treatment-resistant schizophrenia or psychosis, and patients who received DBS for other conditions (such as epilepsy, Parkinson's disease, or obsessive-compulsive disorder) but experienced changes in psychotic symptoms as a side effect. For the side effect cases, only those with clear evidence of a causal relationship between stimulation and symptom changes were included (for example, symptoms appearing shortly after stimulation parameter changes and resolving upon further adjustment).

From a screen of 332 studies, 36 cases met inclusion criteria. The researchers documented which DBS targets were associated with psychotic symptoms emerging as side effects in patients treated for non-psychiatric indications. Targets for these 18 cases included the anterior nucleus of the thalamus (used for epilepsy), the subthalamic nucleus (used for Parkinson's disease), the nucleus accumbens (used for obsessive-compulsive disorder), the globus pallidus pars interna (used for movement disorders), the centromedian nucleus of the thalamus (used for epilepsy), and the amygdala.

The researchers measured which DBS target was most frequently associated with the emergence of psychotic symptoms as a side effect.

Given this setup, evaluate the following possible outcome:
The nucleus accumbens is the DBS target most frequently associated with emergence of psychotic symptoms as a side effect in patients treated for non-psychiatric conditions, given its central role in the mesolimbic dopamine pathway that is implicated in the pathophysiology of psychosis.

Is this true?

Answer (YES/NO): NO